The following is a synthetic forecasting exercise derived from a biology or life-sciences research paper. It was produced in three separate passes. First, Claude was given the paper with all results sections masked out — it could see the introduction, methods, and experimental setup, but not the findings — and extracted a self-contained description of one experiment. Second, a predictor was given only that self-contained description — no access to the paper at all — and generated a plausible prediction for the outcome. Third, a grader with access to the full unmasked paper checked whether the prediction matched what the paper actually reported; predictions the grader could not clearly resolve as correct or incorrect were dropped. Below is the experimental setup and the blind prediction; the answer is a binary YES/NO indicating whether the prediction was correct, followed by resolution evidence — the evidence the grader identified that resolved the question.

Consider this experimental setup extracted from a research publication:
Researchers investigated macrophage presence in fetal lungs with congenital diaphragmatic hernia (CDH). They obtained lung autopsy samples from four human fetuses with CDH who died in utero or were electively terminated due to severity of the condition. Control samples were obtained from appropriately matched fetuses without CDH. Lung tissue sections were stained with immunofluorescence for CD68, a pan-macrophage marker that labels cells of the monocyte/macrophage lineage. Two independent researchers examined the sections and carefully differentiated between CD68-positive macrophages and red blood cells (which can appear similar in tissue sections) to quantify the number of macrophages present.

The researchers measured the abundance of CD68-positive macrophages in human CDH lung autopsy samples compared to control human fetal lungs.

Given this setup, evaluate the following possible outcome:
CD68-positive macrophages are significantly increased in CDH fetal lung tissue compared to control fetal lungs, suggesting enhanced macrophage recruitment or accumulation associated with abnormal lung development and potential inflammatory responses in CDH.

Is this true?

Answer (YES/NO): NO